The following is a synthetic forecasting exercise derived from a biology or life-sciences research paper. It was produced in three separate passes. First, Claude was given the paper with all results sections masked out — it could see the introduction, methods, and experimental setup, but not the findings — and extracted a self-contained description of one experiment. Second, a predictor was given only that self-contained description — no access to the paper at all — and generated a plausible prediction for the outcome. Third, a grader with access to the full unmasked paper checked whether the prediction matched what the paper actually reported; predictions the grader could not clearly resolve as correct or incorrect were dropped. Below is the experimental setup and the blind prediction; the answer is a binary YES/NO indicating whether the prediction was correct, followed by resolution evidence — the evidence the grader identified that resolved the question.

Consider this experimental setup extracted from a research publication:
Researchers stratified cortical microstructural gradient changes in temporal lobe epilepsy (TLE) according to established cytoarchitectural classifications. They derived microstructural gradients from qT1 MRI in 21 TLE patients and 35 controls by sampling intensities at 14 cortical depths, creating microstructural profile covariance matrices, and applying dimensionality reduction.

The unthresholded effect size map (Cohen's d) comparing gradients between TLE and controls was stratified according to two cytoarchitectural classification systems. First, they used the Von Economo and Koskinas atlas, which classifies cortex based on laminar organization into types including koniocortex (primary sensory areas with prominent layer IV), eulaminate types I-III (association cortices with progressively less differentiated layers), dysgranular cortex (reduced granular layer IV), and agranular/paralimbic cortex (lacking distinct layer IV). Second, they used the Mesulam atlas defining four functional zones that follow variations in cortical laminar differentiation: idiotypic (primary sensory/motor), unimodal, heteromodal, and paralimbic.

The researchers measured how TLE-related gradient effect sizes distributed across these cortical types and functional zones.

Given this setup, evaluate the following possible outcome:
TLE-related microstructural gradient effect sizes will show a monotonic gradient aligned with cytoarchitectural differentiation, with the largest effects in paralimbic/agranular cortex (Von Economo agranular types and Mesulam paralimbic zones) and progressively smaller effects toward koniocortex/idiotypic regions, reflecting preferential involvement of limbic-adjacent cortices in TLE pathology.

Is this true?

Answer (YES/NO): NO